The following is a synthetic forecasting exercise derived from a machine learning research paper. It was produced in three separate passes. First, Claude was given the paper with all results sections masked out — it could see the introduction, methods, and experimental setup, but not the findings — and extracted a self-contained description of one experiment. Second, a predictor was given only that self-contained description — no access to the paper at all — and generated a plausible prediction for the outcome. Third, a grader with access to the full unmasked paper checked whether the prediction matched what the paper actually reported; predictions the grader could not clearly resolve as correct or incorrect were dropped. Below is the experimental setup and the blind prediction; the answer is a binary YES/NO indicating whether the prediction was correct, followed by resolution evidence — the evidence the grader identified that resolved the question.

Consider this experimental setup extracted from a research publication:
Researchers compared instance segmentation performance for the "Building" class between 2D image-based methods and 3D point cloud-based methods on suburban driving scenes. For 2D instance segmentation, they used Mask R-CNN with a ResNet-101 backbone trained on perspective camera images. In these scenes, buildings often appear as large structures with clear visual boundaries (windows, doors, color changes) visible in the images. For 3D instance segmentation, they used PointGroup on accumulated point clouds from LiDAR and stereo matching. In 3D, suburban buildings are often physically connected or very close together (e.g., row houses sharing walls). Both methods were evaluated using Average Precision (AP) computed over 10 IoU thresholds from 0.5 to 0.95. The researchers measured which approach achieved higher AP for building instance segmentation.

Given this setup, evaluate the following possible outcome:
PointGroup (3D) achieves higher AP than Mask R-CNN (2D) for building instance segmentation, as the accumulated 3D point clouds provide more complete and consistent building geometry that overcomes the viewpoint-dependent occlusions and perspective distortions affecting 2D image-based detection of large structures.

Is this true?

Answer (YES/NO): NO